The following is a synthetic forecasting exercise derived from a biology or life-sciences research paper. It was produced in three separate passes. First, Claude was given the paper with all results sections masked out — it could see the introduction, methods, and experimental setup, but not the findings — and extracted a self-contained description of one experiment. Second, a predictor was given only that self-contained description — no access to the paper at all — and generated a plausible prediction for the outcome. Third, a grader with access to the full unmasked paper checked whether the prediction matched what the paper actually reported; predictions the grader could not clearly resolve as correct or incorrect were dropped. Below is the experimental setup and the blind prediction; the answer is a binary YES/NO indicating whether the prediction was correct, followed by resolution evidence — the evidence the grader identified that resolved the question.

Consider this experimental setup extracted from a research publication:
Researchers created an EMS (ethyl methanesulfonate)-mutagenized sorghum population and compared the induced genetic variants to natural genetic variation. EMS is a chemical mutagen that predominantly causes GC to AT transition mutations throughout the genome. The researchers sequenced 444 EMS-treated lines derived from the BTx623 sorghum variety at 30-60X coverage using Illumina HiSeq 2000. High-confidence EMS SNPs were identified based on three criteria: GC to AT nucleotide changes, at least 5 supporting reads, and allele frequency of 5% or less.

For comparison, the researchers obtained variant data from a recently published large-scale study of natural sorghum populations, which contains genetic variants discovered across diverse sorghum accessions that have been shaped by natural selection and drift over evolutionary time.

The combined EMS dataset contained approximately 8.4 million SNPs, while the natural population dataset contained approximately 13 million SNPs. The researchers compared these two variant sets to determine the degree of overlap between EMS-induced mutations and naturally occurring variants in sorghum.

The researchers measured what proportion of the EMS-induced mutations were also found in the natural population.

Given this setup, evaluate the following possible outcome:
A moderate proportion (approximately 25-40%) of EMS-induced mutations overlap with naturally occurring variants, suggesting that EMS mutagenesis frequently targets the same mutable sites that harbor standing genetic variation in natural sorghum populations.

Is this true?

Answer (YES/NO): NO